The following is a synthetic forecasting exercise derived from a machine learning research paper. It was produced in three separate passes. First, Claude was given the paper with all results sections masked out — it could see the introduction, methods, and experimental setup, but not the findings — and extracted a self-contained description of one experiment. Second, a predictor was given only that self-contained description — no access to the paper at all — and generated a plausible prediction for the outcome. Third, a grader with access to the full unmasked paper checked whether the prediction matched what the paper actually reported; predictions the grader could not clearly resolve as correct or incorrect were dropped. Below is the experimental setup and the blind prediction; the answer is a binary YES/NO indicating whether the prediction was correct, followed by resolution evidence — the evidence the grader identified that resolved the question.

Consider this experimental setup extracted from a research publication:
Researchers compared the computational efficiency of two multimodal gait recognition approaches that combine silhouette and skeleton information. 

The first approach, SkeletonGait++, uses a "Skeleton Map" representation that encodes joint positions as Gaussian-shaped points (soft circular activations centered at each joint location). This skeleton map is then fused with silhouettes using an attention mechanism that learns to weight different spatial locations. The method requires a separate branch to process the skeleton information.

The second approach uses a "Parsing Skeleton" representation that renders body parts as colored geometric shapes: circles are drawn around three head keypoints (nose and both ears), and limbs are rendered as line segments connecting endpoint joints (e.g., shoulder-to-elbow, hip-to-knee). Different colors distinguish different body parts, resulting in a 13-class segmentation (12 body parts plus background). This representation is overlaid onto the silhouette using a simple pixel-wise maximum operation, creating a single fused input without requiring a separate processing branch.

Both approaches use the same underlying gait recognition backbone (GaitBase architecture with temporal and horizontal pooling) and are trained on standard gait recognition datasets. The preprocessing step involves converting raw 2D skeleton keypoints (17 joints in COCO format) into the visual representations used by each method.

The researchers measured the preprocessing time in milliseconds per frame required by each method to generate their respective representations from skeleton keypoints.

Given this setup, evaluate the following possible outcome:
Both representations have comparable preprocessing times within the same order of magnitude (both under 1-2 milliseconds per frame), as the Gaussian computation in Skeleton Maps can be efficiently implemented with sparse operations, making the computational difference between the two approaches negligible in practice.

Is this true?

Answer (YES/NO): NO